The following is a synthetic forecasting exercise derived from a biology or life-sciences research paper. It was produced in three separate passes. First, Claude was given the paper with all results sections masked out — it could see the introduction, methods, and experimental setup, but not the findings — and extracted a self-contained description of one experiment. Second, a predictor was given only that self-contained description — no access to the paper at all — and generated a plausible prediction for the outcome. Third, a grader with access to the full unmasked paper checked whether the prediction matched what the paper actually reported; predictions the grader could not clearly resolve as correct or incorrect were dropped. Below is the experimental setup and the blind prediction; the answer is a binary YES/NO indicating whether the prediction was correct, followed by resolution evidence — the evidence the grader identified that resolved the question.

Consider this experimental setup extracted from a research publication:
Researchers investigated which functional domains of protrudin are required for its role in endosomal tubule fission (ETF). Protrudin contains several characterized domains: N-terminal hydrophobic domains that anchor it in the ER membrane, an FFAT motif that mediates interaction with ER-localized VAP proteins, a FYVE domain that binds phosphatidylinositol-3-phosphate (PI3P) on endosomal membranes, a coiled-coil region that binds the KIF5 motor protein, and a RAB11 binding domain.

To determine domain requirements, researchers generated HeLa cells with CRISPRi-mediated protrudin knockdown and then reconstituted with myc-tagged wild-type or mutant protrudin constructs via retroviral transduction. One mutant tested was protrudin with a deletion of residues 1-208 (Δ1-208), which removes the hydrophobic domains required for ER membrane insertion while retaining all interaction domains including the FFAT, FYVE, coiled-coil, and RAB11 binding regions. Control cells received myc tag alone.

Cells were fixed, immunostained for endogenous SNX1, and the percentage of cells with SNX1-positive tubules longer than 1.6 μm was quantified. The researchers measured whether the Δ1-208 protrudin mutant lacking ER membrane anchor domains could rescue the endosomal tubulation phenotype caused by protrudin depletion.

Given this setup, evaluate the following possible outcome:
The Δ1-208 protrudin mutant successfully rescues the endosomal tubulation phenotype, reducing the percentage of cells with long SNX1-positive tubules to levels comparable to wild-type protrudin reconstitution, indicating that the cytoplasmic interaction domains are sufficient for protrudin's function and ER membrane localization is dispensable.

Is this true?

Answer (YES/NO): YES